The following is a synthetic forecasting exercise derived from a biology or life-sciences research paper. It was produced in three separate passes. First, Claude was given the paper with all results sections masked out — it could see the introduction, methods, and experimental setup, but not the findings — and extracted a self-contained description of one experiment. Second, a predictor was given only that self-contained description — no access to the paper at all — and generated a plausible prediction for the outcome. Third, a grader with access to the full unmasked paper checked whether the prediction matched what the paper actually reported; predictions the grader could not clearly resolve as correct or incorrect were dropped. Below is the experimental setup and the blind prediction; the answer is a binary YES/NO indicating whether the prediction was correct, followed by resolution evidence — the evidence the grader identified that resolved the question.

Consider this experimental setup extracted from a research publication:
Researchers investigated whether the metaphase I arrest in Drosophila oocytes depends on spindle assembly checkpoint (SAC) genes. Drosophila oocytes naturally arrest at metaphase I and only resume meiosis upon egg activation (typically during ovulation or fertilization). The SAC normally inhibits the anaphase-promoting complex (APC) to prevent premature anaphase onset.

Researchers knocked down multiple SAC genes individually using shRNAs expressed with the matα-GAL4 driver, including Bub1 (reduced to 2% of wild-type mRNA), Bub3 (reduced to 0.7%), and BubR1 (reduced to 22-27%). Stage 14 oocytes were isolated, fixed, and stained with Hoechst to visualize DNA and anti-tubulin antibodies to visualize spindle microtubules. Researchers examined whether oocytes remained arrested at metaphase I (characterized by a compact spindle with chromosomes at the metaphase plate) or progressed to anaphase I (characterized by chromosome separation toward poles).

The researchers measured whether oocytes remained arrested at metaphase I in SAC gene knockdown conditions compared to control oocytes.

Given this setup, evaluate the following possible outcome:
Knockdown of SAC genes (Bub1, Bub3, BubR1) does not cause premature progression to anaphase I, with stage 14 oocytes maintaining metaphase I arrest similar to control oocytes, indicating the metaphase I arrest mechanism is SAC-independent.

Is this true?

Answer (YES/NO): YES